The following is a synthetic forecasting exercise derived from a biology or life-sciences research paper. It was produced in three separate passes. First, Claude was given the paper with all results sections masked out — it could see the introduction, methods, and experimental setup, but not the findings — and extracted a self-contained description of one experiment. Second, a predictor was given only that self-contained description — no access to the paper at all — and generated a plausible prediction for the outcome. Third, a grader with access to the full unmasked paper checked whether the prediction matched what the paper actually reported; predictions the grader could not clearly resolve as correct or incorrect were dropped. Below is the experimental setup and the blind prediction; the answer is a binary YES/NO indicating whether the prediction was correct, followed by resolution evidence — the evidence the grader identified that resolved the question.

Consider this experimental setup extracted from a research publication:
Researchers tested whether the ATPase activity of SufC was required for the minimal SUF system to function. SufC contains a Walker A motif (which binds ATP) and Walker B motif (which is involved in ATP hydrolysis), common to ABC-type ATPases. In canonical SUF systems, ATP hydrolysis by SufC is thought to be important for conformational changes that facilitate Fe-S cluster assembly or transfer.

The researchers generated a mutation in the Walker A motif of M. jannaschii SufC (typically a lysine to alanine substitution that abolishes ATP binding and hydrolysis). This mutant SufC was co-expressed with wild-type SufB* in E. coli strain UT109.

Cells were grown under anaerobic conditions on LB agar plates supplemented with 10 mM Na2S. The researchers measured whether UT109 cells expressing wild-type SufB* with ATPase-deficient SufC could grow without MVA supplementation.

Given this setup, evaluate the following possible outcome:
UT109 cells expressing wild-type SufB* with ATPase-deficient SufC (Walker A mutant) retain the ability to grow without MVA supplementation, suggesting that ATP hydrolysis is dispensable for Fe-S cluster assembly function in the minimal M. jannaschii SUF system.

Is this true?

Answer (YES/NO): NO